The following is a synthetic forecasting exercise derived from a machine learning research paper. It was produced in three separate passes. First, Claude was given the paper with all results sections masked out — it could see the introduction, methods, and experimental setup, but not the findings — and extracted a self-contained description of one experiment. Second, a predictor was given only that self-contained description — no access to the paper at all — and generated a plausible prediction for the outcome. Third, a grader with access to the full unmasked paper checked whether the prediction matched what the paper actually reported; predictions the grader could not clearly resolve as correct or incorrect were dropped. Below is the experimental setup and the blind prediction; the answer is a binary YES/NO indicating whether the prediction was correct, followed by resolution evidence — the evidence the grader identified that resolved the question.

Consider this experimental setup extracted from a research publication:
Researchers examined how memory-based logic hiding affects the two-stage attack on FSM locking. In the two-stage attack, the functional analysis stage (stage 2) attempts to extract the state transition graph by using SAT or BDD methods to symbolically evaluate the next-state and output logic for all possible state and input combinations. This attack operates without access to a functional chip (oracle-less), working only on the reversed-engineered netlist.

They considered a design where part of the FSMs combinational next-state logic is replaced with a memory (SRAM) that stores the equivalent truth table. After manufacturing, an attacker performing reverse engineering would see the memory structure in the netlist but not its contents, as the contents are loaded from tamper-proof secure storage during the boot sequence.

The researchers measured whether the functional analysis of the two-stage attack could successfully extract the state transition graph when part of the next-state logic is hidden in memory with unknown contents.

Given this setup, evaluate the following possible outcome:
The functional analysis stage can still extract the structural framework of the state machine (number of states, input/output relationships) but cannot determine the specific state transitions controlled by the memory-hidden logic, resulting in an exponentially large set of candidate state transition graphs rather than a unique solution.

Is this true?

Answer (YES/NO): NO